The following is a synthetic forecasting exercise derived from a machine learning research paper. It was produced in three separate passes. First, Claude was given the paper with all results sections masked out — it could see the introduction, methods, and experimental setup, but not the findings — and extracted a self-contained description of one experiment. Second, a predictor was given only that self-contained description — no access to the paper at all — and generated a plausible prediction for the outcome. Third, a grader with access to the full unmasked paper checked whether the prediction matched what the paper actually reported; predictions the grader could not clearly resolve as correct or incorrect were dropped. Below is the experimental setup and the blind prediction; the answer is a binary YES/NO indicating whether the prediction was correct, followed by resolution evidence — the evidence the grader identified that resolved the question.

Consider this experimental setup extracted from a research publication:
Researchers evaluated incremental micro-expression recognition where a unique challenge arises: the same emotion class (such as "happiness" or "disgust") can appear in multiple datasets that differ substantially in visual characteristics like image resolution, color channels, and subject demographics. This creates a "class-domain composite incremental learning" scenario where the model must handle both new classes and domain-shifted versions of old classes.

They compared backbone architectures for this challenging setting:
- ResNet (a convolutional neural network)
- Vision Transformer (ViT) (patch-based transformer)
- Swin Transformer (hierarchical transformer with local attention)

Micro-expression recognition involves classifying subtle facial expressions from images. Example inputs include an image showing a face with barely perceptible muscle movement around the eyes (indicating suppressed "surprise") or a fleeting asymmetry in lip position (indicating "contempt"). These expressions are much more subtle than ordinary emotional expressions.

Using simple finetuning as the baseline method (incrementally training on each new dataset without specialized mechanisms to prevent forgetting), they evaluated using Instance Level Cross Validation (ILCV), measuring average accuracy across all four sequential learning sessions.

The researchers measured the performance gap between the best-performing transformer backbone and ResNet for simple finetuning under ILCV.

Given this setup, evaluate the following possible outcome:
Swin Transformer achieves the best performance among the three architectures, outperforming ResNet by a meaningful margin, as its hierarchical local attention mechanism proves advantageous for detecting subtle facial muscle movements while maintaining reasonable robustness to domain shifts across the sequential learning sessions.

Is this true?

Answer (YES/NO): NO